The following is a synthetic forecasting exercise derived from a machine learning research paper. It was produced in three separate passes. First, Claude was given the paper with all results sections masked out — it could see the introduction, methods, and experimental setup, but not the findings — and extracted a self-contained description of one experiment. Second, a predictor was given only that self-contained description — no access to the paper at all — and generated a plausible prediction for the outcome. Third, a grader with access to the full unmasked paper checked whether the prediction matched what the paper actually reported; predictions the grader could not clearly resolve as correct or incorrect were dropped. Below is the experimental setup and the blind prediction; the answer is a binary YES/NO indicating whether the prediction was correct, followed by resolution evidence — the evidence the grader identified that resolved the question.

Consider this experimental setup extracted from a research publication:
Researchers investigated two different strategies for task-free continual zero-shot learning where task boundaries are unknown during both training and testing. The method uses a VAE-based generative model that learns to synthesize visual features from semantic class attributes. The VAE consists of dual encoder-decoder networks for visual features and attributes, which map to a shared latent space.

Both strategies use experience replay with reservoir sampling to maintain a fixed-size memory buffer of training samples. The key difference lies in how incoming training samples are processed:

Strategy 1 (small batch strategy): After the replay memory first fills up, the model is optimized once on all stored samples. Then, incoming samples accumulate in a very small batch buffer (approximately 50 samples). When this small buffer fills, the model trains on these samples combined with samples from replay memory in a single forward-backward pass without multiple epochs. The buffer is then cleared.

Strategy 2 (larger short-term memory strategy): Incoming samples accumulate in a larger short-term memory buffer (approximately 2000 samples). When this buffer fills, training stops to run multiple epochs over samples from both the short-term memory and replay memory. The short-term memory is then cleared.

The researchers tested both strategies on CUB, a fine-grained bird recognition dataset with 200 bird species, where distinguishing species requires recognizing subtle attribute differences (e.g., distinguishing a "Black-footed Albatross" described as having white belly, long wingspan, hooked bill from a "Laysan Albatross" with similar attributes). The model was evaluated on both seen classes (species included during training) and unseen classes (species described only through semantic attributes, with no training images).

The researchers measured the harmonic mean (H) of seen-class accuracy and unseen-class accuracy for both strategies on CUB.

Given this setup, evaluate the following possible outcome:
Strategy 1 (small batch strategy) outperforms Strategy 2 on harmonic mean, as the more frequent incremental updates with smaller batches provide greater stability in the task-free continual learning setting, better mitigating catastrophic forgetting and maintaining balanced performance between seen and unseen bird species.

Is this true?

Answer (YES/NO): NO